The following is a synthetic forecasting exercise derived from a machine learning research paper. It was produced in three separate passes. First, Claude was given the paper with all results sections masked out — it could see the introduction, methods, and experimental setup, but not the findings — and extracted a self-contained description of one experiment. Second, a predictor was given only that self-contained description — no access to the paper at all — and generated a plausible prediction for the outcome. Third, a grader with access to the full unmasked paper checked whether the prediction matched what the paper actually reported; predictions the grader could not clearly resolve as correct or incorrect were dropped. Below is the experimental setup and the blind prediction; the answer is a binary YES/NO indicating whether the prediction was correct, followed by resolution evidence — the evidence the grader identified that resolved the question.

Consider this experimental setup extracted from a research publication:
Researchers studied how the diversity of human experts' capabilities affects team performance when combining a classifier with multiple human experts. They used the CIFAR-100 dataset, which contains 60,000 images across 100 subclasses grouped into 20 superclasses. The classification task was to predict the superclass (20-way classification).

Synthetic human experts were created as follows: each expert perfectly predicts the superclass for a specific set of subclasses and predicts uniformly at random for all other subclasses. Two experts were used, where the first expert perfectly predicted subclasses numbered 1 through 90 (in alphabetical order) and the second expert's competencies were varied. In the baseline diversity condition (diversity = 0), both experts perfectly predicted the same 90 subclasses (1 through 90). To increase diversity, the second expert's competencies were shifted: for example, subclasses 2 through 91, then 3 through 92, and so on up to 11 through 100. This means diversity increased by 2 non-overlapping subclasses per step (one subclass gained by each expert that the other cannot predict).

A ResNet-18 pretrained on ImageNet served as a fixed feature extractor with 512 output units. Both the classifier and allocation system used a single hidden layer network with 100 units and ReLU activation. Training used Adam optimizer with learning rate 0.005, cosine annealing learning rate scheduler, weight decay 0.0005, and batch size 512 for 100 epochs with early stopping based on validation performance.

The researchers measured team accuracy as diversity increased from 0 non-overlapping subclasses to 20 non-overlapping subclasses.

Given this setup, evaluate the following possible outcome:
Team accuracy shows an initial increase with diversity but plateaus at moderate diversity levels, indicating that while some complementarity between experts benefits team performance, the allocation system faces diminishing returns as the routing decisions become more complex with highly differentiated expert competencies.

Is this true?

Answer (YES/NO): NO